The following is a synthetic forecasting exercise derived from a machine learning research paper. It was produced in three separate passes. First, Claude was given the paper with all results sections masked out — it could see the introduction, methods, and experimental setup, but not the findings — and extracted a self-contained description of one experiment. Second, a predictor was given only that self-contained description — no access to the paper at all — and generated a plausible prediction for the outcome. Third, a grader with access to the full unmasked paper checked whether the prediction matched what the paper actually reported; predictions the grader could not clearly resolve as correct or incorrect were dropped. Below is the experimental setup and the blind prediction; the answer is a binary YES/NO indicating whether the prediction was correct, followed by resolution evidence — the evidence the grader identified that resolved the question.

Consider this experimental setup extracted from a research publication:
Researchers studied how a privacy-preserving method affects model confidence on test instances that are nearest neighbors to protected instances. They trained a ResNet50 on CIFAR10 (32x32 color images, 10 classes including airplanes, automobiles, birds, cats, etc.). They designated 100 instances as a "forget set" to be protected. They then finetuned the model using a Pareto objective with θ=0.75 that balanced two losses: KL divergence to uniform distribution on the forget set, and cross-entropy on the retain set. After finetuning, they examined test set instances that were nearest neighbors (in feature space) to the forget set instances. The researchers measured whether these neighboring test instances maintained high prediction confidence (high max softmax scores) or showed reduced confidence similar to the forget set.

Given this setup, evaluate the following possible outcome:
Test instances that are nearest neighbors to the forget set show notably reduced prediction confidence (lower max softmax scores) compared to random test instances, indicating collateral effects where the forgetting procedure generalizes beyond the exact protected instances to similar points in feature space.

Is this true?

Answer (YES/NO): NO